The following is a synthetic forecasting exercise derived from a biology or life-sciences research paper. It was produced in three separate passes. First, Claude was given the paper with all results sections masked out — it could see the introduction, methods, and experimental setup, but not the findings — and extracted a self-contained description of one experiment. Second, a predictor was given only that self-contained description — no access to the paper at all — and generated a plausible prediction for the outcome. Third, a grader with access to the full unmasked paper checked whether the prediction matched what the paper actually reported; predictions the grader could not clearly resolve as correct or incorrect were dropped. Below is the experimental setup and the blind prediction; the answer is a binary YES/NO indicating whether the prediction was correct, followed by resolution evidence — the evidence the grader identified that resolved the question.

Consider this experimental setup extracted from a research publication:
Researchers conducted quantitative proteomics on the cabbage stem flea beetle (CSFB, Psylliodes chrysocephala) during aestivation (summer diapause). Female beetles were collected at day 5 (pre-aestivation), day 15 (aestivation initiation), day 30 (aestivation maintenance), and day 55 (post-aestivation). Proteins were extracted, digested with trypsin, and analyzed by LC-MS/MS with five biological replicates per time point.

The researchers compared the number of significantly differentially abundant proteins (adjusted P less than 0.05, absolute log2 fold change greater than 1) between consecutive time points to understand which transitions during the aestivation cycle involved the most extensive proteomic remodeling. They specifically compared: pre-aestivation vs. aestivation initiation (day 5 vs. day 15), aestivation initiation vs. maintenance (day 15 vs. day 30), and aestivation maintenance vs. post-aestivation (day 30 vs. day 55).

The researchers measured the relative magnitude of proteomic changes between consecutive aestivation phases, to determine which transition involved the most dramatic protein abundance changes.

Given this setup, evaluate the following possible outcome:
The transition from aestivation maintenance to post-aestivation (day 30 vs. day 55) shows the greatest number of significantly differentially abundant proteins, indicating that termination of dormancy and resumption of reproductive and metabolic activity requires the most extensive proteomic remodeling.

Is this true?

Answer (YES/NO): NO